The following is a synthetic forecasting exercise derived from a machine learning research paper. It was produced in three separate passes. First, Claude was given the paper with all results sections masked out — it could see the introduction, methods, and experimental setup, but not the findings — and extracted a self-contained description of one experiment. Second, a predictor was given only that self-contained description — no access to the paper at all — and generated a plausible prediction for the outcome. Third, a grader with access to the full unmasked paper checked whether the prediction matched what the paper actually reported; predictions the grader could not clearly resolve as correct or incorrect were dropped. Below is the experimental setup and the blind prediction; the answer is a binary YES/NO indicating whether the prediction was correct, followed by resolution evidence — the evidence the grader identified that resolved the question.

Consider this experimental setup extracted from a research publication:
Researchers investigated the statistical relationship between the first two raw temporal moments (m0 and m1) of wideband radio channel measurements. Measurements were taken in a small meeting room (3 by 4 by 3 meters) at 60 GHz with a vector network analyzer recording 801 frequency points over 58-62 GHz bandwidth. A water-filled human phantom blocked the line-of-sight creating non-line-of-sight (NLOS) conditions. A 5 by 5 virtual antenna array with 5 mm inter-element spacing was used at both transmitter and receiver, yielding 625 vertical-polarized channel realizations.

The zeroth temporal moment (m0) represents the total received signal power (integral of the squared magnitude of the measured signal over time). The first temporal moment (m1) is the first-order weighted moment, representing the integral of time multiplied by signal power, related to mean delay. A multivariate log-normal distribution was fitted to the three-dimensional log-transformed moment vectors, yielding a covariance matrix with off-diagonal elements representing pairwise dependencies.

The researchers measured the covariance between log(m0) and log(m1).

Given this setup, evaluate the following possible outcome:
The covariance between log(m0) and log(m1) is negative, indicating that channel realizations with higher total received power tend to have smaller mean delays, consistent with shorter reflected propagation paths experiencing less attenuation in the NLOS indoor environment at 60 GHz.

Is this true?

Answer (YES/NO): NO